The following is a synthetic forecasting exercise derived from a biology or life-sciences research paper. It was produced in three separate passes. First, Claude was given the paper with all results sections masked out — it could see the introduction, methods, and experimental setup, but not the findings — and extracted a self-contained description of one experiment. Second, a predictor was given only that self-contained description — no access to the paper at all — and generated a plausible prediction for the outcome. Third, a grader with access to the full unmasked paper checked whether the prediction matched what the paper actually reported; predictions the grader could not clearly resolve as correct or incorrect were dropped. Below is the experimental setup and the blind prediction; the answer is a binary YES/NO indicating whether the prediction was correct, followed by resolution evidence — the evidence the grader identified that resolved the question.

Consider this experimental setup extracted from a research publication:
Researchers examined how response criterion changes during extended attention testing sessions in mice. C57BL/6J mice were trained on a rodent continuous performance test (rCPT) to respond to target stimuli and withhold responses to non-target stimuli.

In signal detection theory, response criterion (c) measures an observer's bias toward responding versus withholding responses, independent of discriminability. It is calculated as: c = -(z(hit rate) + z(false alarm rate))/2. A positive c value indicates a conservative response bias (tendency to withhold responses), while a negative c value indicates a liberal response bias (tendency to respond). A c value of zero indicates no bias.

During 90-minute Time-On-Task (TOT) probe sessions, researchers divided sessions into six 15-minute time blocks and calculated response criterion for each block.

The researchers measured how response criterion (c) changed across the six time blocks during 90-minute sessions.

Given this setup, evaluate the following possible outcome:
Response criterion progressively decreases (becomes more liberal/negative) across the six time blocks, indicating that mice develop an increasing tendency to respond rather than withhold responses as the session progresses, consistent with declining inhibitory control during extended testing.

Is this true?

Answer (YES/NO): NO